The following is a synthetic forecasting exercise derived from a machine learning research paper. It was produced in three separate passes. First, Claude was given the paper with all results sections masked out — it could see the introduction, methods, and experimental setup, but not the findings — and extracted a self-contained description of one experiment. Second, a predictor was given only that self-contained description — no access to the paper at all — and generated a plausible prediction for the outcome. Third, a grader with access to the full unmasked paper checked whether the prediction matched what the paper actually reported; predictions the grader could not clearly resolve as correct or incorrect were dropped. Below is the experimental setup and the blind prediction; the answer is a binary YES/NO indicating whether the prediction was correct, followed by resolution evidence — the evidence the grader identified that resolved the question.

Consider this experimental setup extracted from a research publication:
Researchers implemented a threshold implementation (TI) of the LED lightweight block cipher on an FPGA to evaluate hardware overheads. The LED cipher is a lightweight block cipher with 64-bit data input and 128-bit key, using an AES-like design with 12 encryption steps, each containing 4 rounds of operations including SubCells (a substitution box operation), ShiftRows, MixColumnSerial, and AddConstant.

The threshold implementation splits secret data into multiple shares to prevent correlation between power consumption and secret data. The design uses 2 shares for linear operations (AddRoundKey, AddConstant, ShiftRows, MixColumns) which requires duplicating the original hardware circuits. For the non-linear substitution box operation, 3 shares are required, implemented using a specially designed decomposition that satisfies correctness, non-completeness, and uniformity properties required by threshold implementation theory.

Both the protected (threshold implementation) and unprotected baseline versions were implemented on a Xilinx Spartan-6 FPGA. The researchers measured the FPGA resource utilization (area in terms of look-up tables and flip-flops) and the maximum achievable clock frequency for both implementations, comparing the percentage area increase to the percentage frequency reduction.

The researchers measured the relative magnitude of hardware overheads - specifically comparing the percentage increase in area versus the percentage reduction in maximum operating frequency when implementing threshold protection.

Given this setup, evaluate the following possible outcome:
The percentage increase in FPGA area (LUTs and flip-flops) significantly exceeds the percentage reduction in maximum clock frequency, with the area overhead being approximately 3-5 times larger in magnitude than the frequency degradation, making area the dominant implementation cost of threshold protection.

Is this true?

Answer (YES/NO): YES